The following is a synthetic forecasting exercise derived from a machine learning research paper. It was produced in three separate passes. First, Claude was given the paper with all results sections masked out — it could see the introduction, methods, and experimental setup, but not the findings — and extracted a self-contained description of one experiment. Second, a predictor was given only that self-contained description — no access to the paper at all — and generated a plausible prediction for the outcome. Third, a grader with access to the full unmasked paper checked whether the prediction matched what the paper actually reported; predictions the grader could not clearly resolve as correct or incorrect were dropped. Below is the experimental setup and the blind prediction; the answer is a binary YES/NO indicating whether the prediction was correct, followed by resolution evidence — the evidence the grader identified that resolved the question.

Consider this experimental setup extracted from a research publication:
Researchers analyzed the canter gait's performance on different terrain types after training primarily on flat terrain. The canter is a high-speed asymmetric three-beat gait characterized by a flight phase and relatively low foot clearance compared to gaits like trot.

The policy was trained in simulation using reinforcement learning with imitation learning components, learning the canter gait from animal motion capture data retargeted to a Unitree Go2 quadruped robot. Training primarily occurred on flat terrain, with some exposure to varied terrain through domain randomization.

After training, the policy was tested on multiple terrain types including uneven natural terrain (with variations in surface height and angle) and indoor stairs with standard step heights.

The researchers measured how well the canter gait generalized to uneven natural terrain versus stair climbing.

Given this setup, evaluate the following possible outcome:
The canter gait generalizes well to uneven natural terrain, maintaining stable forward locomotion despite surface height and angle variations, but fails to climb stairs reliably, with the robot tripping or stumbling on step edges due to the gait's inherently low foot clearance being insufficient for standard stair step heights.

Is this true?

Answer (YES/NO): NO